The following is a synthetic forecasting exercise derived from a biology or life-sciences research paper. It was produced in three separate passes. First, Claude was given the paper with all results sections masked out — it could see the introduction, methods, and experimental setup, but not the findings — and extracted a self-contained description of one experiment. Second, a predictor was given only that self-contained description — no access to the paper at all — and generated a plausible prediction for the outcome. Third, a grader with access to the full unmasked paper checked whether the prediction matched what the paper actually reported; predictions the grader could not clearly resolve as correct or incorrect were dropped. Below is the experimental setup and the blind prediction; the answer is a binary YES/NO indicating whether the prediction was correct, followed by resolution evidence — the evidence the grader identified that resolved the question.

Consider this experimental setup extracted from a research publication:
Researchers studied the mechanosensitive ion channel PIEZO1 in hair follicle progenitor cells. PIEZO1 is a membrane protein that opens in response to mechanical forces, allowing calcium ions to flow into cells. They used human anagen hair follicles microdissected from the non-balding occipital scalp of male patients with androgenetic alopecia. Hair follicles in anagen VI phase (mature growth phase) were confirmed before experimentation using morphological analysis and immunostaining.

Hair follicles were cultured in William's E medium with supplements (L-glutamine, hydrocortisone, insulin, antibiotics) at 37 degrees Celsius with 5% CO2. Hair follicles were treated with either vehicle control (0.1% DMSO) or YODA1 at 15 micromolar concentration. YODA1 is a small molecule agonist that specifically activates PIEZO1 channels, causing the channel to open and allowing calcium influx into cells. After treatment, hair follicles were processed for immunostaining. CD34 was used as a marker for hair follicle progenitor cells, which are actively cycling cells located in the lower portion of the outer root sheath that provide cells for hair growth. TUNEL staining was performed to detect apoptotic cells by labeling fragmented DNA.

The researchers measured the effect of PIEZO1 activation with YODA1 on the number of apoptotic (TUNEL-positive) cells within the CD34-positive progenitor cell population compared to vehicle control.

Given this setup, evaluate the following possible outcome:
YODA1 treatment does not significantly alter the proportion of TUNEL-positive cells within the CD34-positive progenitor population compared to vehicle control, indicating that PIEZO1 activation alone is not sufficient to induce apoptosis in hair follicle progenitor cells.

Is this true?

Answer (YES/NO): NO